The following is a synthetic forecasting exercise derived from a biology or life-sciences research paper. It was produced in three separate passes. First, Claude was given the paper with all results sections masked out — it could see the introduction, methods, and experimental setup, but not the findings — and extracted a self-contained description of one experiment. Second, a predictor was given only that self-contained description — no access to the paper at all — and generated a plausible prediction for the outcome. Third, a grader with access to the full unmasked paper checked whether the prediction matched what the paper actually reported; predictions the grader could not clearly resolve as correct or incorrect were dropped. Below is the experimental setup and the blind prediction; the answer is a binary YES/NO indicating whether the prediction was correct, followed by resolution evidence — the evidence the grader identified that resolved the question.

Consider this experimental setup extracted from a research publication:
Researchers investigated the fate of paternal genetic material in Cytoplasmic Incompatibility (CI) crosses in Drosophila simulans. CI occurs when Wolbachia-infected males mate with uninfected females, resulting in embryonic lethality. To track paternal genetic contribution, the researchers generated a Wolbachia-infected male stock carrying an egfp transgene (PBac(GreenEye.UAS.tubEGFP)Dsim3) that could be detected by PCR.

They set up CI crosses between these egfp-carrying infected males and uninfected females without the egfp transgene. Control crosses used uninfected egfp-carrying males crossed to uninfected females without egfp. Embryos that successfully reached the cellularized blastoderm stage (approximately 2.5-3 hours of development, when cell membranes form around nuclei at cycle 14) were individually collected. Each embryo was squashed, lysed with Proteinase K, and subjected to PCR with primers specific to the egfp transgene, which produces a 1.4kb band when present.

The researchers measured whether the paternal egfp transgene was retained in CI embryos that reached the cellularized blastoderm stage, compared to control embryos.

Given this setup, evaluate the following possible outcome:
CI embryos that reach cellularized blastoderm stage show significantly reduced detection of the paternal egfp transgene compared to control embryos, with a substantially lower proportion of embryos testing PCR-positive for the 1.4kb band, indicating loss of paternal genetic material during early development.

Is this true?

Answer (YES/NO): YES